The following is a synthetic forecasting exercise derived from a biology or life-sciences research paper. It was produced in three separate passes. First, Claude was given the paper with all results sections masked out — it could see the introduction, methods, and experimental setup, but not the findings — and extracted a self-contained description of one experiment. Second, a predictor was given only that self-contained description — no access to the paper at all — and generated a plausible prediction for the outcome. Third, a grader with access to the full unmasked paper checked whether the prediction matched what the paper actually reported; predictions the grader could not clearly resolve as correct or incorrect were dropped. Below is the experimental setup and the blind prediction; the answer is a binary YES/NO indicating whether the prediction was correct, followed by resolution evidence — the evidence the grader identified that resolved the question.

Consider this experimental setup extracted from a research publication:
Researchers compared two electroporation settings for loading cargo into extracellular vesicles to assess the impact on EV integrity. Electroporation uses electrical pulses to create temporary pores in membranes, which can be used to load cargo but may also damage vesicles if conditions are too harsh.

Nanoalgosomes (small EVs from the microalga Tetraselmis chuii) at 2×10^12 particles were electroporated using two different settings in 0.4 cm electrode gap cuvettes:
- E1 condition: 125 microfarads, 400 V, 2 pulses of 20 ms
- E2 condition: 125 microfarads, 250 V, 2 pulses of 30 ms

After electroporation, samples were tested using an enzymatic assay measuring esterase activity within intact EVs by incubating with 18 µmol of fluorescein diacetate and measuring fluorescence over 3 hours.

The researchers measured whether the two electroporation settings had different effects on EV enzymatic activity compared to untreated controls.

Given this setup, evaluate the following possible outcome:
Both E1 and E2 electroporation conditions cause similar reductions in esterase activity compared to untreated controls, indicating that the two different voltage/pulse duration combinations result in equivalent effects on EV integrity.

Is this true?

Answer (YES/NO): NO